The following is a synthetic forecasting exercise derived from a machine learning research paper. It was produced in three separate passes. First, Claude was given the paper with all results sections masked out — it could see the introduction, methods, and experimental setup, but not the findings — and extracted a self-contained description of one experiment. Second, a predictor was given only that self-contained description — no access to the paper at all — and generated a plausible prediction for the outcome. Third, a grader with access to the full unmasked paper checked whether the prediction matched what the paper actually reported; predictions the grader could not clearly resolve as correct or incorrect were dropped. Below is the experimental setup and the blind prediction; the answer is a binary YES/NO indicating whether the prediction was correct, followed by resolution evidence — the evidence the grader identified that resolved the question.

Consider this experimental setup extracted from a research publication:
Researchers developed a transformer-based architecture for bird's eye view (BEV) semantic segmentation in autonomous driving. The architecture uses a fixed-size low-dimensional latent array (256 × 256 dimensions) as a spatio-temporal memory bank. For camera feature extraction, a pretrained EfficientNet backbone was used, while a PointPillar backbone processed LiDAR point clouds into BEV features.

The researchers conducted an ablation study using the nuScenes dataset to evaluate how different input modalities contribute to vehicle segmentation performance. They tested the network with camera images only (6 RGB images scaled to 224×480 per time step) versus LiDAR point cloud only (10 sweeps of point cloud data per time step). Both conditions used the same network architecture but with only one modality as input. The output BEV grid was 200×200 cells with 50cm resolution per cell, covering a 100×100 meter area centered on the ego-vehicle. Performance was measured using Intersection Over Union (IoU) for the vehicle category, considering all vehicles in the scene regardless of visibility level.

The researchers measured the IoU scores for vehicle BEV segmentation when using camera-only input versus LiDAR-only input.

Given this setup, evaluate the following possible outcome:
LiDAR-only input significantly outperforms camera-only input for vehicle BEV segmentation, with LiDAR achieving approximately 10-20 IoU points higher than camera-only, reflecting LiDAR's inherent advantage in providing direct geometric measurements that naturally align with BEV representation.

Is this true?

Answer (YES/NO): NO